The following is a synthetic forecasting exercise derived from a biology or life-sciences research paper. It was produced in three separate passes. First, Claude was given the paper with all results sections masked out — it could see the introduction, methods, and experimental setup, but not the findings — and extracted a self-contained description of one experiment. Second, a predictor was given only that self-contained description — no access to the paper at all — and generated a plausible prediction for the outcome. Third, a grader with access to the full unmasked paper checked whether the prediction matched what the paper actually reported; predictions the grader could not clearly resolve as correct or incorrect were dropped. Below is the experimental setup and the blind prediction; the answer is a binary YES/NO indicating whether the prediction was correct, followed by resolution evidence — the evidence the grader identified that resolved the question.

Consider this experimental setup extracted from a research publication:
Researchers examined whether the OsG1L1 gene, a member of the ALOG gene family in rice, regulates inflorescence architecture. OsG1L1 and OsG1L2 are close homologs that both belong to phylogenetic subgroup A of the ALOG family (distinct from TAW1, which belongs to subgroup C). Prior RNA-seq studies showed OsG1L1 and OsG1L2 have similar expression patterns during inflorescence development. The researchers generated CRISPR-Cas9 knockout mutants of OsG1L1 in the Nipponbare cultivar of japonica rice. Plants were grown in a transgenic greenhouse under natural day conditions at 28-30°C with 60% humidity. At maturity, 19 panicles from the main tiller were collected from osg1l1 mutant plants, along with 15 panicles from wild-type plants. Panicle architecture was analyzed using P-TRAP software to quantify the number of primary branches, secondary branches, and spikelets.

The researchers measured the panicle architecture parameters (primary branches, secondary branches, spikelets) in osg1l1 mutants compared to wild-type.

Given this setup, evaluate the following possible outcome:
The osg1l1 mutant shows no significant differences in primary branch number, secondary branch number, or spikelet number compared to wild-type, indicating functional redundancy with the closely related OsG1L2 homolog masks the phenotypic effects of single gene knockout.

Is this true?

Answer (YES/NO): NO